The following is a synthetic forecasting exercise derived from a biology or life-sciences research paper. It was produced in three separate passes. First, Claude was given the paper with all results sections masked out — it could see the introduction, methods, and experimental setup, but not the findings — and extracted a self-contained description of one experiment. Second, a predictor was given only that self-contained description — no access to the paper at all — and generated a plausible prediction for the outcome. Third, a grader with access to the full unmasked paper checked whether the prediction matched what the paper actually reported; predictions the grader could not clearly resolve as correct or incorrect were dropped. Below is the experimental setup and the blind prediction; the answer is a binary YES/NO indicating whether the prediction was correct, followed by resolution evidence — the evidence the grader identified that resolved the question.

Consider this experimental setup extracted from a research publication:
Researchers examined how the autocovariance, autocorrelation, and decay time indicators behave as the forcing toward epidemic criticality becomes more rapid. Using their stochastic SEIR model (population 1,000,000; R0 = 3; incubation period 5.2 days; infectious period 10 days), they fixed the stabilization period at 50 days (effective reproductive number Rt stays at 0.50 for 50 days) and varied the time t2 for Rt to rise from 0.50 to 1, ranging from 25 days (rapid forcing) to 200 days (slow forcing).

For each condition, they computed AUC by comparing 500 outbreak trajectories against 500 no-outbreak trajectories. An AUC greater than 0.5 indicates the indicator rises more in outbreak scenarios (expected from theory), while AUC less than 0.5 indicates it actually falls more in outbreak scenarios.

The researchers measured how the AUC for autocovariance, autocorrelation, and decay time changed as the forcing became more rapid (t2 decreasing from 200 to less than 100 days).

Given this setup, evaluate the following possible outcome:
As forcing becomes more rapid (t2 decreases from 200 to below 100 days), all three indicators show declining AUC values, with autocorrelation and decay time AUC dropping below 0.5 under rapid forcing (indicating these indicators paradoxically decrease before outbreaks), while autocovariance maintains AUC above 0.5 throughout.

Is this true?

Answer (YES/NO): NO